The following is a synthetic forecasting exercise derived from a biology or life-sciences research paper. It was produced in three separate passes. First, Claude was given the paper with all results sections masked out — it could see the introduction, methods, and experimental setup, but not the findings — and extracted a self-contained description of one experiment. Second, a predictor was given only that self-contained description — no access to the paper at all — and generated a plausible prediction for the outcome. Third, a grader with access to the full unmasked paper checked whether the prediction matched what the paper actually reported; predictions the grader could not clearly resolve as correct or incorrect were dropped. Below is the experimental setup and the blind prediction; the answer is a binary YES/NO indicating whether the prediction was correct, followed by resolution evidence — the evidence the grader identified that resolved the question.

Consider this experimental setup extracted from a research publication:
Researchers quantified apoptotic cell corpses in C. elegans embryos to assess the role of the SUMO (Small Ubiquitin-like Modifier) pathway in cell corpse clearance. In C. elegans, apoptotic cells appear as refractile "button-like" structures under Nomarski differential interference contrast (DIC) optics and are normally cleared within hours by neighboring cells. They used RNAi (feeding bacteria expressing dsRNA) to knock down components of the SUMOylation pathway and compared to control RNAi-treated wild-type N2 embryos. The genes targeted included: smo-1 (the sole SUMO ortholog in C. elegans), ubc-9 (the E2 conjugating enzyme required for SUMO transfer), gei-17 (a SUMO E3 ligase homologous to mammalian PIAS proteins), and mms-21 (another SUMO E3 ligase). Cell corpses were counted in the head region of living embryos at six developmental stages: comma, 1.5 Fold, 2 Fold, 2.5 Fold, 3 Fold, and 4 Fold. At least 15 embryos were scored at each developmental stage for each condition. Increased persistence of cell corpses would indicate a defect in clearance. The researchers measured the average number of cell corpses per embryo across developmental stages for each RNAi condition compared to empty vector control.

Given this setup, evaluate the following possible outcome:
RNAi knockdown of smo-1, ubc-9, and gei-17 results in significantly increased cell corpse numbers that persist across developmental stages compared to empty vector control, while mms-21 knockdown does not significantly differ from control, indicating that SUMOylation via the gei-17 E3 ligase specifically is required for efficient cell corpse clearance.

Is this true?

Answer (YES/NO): NO